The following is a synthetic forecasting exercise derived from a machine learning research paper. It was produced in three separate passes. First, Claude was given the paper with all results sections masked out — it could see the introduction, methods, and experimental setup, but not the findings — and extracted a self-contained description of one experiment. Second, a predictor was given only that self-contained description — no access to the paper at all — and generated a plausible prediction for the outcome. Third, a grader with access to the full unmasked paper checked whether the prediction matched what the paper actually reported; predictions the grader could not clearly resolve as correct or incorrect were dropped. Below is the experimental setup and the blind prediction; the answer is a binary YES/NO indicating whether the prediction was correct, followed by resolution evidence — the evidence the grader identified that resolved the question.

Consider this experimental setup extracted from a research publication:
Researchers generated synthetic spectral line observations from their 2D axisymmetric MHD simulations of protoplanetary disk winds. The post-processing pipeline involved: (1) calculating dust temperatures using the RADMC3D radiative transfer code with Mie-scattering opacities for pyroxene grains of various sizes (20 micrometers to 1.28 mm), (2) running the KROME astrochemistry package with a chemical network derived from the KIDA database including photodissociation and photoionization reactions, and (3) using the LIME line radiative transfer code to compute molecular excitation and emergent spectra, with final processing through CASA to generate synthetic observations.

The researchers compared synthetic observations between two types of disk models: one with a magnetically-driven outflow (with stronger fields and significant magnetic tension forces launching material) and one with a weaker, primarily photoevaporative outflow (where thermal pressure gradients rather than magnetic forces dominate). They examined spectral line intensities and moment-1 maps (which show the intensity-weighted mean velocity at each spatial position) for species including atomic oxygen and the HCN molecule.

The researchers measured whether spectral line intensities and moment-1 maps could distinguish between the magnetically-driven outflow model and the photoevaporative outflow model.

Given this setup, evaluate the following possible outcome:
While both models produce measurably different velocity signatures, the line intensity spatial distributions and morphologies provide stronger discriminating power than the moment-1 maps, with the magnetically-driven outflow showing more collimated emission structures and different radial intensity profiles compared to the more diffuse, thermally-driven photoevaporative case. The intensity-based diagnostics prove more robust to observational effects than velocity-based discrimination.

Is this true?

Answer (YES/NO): NO